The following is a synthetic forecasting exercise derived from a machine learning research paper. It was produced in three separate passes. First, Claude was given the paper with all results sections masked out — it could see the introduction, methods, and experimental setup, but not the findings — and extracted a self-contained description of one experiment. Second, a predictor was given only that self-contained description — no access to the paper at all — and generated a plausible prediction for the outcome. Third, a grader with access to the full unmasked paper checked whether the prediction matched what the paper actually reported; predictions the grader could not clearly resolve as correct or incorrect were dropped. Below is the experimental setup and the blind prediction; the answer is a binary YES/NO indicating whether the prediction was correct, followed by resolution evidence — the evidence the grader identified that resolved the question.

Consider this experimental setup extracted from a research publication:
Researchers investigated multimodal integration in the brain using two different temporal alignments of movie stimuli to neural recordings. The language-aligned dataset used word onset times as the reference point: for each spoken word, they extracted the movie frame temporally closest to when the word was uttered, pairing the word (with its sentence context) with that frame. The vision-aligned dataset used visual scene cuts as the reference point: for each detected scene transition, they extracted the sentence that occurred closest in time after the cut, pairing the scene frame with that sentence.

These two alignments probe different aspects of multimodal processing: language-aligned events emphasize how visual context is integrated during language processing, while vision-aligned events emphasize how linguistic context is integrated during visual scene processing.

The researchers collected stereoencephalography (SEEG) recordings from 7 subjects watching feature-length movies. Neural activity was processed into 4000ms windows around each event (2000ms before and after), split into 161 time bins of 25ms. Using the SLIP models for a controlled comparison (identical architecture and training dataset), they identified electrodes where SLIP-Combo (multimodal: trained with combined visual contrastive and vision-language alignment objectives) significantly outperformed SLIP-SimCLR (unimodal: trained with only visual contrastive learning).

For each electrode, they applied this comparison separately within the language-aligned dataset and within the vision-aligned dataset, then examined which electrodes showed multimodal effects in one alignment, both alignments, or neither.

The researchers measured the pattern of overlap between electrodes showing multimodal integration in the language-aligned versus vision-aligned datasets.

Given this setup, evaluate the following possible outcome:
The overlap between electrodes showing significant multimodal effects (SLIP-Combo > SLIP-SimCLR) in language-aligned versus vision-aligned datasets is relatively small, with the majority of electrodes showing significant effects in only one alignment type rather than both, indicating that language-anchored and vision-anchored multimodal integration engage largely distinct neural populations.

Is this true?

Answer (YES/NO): YES